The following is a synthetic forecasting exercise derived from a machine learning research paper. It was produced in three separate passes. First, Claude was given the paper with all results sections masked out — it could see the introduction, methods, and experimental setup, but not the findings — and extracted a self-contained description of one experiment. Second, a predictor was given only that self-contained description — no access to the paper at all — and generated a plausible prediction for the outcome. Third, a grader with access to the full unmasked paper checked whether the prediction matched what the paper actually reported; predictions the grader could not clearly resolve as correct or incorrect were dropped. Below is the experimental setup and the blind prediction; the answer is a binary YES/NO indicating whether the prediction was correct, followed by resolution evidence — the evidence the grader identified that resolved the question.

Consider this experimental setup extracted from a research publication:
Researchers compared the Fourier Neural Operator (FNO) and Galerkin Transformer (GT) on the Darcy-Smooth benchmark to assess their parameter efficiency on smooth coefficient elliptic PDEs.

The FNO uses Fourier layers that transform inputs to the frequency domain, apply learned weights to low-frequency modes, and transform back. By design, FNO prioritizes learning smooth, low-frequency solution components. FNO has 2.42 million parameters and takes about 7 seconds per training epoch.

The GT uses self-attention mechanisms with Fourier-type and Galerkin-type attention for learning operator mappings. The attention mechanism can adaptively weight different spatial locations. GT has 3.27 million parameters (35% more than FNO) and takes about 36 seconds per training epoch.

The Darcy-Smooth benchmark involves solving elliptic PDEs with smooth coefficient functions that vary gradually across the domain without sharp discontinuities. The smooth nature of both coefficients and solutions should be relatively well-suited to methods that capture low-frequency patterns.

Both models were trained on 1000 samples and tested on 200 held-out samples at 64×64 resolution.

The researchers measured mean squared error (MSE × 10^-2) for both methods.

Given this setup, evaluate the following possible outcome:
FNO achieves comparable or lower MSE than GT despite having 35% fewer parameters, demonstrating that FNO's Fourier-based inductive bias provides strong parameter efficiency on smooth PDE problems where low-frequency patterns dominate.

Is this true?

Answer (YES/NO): YES